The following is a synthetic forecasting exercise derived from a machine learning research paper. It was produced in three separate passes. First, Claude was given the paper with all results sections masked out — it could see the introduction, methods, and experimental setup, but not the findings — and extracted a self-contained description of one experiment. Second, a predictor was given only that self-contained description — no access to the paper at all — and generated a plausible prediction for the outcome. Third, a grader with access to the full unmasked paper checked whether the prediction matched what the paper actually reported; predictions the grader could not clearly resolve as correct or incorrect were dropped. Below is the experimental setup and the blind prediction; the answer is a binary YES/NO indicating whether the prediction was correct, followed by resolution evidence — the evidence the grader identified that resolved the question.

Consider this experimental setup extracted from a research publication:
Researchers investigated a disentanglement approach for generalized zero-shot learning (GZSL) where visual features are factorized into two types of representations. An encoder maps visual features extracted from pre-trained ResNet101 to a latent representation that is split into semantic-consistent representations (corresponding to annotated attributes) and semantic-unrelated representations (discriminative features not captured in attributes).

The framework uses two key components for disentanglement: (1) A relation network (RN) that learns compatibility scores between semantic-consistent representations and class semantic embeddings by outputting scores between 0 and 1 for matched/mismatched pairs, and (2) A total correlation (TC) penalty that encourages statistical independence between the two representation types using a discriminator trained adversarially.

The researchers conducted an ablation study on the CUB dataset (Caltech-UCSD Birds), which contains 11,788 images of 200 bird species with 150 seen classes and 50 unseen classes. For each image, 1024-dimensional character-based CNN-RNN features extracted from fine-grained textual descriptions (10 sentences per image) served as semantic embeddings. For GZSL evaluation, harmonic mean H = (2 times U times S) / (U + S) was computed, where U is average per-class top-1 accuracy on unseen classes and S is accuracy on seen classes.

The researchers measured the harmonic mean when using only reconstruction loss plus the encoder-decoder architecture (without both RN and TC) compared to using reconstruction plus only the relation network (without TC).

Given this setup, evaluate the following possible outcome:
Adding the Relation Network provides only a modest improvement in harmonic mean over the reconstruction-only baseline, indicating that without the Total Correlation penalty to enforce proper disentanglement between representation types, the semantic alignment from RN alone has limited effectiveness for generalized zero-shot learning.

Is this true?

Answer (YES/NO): NO